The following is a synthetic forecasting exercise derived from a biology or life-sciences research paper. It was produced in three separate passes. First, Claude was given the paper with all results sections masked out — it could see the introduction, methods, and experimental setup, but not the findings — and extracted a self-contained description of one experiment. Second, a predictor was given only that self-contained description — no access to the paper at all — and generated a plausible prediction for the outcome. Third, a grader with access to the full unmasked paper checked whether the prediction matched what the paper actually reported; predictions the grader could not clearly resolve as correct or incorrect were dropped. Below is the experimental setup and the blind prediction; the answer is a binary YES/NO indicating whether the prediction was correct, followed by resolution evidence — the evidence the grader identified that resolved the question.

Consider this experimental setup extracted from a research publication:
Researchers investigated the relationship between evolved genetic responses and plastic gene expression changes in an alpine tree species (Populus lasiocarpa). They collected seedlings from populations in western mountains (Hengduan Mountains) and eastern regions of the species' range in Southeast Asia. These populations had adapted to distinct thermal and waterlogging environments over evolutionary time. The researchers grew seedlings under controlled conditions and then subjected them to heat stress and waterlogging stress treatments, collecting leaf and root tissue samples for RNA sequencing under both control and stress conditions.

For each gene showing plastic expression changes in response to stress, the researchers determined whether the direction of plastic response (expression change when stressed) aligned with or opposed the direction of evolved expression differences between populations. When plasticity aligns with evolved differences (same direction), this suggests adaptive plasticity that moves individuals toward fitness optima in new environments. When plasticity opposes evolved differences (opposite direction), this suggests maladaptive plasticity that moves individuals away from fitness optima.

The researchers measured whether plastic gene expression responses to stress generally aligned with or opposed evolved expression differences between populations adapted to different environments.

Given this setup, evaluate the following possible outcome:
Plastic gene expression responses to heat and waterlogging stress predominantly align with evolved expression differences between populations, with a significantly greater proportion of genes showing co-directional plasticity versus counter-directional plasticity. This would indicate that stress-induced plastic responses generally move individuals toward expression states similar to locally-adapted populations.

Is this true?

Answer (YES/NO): YES